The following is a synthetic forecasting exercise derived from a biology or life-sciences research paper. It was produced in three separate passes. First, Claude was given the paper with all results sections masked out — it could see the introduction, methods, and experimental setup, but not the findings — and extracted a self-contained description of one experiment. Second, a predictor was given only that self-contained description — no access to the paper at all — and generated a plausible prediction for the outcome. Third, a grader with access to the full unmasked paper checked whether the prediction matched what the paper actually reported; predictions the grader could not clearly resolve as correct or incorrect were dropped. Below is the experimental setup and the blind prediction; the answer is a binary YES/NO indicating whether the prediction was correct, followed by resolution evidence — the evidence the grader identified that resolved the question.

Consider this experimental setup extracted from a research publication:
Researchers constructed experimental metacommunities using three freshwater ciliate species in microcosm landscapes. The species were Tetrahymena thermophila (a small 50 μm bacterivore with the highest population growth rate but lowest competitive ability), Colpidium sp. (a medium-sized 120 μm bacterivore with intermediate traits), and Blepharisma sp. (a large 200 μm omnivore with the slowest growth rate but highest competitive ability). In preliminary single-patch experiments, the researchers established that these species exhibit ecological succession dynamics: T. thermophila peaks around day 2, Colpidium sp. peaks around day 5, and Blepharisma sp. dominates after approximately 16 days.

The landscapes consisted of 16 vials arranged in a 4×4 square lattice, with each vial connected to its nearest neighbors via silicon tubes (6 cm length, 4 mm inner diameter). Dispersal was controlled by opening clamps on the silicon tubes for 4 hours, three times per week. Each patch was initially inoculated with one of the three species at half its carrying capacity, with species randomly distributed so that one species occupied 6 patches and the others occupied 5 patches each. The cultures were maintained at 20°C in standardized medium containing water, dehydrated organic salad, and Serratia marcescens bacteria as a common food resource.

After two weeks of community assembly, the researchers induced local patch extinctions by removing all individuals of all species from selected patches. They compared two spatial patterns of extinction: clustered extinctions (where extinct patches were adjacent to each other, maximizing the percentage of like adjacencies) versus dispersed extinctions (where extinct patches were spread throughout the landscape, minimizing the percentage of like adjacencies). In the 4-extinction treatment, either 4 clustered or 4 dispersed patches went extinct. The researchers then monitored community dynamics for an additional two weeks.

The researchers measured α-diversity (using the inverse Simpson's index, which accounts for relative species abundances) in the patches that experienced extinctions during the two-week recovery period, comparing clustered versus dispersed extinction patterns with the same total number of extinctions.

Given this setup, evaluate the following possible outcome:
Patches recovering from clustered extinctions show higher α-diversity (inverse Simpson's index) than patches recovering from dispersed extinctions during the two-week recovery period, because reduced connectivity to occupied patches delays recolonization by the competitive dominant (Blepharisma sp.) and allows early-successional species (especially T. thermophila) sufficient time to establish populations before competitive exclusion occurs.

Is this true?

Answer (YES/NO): NO